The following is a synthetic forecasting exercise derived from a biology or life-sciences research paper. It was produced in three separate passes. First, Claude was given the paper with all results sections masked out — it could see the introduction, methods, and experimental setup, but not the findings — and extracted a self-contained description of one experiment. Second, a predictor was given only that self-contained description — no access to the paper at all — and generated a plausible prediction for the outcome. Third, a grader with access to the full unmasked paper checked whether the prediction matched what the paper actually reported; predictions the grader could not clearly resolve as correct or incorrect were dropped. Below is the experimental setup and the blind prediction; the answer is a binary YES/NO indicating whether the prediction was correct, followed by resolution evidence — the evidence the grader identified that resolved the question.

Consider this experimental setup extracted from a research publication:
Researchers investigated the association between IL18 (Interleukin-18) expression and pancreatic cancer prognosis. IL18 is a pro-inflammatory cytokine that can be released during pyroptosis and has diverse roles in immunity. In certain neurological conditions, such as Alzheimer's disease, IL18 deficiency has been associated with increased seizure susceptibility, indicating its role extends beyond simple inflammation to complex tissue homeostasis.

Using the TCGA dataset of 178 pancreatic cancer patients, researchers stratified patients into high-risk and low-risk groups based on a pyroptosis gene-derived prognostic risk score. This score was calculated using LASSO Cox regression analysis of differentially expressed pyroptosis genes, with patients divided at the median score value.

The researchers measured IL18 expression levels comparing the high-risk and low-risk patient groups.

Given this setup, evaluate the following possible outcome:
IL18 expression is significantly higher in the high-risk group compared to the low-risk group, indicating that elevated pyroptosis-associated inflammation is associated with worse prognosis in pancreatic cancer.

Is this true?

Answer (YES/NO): YES